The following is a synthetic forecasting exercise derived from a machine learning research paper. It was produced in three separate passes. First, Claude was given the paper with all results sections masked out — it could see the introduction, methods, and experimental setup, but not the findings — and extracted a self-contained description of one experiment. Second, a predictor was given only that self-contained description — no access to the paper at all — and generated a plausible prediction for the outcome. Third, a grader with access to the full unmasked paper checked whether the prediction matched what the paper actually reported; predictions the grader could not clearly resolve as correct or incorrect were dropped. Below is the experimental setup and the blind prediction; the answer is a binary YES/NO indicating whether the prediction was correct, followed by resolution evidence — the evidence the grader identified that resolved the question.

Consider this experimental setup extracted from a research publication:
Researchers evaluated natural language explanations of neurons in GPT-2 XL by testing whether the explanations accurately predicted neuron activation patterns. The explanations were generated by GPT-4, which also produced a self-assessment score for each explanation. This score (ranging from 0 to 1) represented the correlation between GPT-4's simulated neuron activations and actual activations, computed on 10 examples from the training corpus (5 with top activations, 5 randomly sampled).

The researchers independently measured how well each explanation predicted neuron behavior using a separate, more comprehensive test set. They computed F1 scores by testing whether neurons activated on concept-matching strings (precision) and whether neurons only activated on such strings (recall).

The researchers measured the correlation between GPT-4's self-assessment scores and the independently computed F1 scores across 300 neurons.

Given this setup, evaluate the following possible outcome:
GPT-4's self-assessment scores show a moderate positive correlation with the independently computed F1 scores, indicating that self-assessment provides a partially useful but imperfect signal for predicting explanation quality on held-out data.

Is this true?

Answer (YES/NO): NO